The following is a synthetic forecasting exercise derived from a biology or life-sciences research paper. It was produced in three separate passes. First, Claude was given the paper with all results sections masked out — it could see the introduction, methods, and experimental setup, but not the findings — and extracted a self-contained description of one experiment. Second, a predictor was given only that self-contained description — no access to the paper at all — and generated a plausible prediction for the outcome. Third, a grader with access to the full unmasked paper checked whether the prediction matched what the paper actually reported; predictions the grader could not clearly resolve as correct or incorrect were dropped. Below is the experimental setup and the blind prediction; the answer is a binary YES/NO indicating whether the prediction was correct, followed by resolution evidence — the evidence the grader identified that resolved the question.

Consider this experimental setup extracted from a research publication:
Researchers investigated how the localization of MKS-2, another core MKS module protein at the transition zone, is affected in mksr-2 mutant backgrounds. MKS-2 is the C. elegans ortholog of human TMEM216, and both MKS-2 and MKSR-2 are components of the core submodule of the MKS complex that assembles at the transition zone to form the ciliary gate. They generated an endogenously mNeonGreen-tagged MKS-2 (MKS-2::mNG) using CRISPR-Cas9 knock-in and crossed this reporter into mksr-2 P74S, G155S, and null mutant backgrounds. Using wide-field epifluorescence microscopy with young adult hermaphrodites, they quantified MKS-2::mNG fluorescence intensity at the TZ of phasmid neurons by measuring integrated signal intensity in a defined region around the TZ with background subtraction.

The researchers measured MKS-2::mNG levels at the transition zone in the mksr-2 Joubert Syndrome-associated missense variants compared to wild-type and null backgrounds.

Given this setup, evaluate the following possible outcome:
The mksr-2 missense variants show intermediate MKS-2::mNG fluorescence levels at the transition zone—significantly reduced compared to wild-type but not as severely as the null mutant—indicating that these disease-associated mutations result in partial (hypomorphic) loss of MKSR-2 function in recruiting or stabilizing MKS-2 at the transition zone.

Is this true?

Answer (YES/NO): YES